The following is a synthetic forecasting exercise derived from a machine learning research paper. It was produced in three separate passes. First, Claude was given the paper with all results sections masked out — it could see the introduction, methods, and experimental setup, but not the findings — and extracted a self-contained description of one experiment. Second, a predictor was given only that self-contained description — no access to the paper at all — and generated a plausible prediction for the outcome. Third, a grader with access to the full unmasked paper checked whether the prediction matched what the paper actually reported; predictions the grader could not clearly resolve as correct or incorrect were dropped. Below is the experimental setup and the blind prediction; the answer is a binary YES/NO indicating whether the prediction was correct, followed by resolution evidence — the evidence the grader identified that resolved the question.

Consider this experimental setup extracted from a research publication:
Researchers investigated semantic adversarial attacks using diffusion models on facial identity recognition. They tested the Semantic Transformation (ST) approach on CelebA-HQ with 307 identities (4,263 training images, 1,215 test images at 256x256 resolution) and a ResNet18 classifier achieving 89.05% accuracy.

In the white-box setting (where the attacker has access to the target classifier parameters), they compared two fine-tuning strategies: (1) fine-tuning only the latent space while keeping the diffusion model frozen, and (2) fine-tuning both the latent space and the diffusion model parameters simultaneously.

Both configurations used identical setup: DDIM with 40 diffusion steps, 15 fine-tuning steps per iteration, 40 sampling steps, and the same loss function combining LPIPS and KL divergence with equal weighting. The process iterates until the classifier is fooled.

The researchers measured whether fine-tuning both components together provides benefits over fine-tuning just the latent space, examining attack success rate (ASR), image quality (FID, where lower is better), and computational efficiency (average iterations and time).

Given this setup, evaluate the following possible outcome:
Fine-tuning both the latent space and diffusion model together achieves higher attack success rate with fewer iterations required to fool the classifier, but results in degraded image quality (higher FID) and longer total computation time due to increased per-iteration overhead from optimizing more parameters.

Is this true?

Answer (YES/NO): NO